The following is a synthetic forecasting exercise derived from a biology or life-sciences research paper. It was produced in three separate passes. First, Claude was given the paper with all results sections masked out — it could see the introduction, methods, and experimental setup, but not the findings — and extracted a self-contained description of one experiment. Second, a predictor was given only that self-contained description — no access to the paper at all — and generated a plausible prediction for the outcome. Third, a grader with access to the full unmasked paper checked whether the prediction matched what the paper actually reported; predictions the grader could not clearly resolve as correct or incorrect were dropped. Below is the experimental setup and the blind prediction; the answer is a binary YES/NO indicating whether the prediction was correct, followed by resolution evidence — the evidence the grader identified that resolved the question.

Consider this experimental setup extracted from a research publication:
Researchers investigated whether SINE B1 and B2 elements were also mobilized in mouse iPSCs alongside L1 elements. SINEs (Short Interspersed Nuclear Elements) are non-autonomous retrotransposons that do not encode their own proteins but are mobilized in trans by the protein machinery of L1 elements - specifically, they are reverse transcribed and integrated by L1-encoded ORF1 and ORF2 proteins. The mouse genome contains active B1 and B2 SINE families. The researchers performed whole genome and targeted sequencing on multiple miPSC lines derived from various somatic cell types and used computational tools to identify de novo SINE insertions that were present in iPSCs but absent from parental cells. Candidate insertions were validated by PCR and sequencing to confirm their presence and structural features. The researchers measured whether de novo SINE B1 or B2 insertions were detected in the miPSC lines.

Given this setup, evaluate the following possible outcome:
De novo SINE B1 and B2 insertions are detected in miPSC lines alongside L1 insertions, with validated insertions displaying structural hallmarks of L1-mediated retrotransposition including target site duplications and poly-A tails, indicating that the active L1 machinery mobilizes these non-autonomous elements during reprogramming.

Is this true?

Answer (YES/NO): YES